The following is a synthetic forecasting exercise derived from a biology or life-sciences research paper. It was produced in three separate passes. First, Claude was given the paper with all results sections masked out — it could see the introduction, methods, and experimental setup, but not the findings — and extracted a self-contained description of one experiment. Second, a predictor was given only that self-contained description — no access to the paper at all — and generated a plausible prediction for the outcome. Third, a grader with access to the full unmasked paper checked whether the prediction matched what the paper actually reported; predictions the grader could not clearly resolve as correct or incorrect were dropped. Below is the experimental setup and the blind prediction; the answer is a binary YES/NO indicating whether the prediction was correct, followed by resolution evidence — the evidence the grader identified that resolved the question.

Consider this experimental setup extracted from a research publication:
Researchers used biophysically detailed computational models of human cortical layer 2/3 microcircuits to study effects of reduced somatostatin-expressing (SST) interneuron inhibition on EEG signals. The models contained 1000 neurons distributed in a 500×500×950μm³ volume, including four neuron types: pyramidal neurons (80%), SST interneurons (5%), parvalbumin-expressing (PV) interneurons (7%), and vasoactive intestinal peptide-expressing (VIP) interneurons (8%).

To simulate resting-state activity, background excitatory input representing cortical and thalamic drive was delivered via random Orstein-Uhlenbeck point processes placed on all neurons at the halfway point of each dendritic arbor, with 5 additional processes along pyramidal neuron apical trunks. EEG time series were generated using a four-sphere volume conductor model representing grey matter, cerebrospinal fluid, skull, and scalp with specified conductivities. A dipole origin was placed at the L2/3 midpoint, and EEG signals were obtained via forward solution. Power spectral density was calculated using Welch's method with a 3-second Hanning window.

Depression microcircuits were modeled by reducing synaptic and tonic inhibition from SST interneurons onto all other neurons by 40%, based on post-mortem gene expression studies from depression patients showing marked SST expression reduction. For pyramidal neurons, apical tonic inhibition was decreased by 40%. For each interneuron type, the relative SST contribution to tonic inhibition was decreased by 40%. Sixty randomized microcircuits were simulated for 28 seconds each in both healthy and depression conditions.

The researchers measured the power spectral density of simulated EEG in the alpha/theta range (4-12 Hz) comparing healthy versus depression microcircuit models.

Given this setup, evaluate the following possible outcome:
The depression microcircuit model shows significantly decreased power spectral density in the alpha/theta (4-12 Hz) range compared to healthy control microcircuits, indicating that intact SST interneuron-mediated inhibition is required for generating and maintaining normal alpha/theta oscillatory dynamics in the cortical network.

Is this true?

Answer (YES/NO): NO